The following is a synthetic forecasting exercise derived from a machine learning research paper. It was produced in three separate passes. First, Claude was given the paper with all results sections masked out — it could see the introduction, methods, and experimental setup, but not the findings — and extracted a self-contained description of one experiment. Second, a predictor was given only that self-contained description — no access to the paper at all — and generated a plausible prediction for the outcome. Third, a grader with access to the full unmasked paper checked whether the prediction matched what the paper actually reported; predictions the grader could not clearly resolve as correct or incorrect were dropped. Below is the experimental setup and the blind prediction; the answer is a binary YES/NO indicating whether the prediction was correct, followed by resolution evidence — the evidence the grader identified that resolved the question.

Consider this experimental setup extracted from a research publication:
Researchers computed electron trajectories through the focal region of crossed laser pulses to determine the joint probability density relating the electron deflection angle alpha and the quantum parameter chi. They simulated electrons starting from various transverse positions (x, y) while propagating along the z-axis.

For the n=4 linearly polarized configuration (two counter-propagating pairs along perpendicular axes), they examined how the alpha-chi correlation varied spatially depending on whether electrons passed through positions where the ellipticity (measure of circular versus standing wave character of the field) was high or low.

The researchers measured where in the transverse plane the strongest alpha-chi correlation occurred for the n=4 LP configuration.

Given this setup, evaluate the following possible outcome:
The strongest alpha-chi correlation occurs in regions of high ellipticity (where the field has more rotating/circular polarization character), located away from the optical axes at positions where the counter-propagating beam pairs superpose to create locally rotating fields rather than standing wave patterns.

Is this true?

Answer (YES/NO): YES